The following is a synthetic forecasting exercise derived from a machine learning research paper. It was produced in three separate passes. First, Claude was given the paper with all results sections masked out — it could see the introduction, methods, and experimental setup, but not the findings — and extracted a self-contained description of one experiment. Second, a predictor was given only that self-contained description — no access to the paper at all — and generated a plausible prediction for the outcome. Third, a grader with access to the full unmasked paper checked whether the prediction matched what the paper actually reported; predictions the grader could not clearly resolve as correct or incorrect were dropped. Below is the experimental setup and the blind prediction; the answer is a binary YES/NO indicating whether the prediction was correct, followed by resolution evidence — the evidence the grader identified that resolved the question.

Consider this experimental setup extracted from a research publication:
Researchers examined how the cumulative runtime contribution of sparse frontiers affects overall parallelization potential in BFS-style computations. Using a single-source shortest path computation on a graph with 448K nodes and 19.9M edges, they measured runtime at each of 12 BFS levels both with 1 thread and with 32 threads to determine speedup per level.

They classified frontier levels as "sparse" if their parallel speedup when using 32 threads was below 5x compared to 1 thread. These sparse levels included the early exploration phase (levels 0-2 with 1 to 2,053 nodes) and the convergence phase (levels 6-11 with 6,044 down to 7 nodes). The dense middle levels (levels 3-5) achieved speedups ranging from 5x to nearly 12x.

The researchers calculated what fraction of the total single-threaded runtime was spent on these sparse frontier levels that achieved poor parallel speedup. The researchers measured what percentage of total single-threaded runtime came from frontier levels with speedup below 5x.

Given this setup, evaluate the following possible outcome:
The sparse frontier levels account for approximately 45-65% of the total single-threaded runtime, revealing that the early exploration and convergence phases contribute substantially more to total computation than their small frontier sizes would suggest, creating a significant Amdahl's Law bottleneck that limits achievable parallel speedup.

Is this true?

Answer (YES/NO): NO